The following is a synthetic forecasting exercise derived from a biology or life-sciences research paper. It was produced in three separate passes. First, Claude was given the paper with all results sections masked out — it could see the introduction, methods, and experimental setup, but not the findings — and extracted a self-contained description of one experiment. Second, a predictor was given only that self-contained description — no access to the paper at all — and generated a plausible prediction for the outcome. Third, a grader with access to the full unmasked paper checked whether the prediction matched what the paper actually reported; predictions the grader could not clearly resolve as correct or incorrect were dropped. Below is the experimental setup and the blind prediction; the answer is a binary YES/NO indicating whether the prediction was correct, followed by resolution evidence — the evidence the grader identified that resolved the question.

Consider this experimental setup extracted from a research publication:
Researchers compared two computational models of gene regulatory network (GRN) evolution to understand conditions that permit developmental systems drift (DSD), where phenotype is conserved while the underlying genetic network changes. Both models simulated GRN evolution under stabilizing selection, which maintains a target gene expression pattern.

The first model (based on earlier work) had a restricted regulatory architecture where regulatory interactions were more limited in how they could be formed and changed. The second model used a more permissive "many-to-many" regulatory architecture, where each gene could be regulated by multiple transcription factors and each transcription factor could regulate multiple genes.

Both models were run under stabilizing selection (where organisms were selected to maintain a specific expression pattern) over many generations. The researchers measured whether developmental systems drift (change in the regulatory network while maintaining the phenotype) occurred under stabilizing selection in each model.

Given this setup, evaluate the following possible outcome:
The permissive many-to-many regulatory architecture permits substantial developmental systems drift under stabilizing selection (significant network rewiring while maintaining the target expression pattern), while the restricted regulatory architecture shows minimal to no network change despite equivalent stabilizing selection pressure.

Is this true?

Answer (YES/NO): YES